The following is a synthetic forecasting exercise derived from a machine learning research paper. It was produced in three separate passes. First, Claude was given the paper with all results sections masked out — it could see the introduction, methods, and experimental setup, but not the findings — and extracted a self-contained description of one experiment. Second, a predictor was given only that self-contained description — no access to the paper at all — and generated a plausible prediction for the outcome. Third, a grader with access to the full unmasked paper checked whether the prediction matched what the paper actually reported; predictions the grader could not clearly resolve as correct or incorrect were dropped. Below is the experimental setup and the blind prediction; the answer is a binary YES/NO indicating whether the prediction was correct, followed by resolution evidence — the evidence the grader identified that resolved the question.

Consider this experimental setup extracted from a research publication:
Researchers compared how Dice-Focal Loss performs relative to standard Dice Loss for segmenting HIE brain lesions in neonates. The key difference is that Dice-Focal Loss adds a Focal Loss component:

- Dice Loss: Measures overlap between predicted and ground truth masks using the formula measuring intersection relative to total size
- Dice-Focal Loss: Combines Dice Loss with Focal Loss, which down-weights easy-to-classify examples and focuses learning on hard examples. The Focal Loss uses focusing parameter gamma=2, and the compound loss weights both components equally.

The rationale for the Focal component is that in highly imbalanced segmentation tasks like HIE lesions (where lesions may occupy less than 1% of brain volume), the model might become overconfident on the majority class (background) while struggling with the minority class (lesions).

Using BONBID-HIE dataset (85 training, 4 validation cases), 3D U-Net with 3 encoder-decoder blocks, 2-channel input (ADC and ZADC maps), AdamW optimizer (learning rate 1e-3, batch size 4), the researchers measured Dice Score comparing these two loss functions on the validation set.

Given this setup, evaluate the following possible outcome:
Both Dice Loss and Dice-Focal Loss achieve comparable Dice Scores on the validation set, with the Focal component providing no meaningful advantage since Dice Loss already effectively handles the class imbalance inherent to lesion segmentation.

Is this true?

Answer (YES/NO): NO